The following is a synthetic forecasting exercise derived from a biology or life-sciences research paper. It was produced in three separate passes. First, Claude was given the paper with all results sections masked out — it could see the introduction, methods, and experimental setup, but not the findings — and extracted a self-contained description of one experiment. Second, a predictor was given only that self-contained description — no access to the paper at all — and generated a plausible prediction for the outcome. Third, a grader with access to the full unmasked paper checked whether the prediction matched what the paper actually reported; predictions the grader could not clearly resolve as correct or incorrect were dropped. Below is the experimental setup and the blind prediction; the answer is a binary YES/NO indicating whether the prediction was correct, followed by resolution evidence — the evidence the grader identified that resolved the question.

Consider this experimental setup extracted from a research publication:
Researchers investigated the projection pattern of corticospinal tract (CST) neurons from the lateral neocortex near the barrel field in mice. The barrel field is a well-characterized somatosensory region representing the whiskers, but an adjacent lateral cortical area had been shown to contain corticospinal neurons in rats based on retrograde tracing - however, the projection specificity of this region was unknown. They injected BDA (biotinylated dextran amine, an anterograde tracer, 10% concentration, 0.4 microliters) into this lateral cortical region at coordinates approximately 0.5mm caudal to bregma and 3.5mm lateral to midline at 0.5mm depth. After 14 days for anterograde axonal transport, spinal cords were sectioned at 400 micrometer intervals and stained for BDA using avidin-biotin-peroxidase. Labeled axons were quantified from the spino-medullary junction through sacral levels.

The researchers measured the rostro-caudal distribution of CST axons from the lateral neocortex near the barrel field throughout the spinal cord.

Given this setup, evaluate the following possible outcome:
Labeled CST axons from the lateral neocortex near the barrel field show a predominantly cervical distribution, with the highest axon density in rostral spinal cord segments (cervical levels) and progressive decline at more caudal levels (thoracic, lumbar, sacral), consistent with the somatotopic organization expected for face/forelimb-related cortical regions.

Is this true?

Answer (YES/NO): NO